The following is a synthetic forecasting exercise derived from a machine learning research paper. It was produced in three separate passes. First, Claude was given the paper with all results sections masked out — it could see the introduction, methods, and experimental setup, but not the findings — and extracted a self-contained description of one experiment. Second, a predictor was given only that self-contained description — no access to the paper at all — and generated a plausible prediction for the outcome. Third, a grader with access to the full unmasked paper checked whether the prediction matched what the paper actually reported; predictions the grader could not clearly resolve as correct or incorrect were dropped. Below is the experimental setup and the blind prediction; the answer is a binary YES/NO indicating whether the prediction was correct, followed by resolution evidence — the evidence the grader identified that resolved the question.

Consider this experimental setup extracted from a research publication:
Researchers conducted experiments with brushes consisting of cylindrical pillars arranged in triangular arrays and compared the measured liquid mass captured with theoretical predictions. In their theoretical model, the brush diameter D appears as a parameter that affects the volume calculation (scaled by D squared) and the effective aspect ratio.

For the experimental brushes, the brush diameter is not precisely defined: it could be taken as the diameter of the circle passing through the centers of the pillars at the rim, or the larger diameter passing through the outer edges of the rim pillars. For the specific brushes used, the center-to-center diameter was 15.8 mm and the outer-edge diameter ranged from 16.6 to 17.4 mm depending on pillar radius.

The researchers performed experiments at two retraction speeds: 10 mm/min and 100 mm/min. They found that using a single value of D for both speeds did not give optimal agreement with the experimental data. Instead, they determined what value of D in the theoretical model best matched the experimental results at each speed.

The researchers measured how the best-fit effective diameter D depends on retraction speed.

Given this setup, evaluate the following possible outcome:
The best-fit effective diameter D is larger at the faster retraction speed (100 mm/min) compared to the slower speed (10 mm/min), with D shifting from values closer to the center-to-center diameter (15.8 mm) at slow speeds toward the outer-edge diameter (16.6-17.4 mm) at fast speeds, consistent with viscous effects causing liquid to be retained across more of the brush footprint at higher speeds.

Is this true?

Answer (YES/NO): YES